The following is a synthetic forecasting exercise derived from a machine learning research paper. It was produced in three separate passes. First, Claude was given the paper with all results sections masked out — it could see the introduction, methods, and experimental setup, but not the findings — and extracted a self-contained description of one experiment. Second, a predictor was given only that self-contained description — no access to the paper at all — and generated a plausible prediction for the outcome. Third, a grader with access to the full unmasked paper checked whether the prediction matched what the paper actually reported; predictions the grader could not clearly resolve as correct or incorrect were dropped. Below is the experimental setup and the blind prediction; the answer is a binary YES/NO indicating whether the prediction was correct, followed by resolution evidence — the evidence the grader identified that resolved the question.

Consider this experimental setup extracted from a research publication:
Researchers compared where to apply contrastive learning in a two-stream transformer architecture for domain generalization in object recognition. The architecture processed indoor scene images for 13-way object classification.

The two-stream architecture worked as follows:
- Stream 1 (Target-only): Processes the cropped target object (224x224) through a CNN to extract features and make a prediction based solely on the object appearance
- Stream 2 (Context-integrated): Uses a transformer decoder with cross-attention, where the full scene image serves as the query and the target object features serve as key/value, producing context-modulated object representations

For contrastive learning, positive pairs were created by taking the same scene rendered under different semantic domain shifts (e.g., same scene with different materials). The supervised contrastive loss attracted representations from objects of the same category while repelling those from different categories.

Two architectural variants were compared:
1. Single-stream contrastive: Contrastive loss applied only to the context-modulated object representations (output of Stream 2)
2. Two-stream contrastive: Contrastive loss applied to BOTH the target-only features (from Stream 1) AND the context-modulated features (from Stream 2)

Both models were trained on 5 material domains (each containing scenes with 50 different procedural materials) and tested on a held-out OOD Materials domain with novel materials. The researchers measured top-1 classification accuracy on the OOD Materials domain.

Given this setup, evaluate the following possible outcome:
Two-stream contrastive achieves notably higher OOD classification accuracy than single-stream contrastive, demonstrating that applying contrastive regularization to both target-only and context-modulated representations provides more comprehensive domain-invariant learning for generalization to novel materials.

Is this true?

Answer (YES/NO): NO